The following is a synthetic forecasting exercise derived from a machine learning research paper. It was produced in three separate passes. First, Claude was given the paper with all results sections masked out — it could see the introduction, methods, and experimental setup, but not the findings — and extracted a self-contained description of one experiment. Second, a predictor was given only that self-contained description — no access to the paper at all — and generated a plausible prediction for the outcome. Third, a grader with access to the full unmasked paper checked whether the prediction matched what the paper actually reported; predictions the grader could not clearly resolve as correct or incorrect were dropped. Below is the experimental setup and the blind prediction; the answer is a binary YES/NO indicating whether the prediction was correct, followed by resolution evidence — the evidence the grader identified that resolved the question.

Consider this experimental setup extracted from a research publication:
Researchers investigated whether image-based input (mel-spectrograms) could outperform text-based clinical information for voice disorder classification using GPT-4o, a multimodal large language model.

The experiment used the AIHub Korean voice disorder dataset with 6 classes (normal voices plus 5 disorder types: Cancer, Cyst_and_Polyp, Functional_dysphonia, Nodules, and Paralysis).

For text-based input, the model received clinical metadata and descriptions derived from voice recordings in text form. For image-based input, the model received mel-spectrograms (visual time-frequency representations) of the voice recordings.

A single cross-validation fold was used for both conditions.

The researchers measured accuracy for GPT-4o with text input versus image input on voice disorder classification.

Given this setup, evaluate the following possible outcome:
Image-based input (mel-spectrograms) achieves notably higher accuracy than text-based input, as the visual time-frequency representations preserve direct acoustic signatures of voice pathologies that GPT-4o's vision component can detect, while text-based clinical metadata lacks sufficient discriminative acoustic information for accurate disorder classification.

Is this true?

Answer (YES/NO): NO